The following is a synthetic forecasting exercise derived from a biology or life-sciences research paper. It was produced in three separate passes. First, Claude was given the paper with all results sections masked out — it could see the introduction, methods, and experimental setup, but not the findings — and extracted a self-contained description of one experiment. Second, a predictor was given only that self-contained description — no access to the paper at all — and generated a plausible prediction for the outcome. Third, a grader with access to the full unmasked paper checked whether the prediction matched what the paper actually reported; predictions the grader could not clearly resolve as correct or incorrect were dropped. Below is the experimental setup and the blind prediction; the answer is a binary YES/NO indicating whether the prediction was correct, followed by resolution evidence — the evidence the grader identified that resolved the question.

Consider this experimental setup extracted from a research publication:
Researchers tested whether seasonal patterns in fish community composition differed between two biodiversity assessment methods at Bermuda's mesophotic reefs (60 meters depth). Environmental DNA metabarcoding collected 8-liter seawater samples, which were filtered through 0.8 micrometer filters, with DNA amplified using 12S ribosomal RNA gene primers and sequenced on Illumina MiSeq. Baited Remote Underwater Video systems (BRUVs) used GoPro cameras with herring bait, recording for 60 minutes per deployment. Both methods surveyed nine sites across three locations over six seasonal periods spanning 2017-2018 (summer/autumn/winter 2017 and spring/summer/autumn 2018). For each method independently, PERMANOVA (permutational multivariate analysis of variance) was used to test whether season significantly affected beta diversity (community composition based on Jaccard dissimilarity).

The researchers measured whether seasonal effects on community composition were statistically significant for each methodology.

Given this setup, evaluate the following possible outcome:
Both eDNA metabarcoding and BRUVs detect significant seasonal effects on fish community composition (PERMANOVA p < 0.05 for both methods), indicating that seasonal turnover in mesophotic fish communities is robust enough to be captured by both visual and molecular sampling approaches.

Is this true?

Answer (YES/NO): NO